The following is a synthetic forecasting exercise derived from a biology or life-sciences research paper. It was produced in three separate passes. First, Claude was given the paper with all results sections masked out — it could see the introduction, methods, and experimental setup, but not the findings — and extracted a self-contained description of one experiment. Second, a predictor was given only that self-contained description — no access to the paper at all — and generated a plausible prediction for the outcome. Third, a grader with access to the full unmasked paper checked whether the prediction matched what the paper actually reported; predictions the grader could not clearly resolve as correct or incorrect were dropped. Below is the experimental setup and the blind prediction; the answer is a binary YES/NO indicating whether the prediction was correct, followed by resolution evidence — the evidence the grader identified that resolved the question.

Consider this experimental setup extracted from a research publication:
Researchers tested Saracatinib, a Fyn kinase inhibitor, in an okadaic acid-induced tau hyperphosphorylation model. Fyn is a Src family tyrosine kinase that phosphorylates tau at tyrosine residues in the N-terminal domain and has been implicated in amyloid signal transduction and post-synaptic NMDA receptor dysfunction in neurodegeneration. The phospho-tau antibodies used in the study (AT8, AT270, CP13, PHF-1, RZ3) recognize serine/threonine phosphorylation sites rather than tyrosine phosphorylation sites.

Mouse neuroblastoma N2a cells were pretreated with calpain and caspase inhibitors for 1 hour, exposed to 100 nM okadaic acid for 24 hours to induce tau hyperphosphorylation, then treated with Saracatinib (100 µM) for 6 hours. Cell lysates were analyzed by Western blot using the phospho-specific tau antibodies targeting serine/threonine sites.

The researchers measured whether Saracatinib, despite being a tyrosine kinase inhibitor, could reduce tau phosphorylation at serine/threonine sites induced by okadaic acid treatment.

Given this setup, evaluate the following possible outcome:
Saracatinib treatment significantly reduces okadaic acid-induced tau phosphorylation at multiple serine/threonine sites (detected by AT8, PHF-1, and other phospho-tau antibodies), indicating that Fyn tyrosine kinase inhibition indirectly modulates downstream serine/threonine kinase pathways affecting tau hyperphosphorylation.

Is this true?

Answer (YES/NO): YES